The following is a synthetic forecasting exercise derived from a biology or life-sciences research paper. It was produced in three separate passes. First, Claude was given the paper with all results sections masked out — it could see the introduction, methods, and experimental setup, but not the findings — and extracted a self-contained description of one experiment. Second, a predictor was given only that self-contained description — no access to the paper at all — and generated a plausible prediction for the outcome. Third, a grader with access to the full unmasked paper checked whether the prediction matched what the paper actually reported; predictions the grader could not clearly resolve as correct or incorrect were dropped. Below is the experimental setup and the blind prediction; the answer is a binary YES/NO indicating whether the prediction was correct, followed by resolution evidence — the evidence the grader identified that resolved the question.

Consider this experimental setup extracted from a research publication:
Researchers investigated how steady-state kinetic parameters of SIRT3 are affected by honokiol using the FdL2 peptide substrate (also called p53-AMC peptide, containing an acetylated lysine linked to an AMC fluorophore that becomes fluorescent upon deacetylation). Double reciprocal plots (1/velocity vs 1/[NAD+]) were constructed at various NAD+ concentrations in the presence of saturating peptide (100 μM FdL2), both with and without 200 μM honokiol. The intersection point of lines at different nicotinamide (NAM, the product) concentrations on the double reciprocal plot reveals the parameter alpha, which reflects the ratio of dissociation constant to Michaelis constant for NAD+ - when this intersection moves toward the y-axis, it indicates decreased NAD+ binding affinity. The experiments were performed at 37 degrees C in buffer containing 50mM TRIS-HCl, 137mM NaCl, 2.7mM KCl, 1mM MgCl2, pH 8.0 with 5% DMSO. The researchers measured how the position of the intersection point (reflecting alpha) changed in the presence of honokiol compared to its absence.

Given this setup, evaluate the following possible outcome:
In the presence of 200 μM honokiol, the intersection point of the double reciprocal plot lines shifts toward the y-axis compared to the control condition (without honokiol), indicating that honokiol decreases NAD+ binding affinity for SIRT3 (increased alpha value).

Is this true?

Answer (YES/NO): YES